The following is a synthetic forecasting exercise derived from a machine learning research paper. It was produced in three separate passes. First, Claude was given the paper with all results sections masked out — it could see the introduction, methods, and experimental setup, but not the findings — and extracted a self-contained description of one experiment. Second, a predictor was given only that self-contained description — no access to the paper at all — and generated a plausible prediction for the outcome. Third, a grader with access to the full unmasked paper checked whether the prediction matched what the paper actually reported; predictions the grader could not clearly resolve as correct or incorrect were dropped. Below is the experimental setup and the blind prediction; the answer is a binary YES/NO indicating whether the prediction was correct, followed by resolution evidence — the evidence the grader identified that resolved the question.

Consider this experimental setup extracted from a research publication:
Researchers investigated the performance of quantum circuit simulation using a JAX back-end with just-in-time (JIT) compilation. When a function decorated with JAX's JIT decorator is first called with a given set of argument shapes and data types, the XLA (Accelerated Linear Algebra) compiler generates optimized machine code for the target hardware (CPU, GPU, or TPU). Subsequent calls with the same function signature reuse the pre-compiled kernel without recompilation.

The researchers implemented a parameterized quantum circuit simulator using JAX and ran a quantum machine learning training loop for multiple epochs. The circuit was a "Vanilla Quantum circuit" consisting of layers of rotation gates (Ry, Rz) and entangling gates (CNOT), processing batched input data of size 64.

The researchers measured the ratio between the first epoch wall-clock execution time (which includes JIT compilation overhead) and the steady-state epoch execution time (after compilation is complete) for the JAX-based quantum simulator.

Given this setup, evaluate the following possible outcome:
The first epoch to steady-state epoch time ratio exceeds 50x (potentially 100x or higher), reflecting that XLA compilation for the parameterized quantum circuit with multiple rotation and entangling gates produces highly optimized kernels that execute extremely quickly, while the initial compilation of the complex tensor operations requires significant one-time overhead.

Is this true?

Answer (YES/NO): YES